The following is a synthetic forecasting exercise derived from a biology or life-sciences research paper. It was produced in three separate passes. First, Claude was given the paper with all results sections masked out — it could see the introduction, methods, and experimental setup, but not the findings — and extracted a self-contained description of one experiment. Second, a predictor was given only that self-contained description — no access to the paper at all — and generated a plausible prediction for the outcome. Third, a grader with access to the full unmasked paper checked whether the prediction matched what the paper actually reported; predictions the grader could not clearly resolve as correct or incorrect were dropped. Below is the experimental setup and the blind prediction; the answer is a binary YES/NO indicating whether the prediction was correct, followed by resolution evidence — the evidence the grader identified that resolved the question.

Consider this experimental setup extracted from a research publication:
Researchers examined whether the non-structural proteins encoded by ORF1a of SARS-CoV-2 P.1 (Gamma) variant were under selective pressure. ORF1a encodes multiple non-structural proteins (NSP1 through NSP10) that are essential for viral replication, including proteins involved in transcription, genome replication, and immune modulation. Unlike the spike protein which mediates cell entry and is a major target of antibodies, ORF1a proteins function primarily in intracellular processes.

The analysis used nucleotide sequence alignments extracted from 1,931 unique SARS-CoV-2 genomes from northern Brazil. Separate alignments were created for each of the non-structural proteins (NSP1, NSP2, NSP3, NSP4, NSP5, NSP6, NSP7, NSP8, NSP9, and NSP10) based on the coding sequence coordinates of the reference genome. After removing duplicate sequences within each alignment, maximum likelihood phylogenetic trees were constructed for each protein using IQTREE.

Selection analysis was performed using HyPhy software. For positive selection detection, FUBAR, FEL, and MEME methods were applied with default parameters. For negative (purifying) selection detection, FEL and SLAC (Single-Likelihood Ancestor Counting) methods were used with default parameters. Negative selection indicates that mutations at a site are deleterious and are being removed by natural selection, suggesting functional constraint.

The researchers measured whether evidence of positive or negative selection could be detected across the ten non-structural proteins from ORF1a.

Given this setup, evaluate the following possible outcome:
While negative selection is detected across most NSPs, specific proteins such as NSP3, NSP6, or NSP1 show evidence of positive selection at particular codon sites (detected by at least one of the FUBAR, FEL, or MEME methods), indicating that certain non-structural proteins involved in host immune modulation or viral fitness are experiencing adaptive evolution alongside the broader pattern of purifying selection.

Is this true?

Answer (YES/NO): YES